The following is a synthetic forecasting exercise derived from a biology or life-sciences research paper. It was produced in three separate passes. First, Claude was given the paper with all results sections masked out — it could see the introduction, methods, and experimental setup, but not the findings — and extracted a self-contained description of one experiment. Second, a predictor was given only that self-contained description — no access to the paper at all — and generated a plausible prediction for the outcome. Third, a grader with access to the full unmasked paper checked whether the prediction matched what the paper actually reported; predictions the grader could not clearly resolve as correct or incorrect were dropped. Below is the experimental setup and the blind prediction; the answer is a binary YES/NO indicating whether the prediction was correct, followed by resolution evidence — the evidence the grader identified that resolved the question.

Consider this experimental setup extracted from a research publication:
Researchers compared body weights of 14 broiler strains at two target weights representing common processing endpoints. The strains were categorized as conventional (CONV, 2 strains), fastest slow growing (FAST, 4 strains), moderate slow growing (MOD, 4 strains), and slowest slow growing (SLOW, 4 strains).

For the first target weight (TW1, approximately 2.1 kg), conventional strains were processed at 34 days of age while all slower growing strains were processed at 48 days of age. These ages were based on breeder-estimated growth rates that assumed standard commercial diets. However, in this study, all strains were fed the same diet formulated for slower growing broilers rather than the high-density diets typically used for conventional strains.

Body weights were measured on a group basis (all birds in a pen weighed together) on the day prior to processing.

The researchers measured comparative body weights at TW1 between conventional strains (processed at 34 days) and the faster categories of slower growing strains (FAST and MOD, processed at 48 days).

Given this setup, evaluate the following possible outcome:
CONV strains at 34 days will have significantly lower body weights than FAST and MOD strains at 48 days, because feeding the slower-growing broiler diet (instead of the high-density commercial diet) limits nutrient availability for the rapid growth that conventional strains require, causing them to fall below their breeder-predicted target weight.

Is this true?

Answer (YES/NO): YES